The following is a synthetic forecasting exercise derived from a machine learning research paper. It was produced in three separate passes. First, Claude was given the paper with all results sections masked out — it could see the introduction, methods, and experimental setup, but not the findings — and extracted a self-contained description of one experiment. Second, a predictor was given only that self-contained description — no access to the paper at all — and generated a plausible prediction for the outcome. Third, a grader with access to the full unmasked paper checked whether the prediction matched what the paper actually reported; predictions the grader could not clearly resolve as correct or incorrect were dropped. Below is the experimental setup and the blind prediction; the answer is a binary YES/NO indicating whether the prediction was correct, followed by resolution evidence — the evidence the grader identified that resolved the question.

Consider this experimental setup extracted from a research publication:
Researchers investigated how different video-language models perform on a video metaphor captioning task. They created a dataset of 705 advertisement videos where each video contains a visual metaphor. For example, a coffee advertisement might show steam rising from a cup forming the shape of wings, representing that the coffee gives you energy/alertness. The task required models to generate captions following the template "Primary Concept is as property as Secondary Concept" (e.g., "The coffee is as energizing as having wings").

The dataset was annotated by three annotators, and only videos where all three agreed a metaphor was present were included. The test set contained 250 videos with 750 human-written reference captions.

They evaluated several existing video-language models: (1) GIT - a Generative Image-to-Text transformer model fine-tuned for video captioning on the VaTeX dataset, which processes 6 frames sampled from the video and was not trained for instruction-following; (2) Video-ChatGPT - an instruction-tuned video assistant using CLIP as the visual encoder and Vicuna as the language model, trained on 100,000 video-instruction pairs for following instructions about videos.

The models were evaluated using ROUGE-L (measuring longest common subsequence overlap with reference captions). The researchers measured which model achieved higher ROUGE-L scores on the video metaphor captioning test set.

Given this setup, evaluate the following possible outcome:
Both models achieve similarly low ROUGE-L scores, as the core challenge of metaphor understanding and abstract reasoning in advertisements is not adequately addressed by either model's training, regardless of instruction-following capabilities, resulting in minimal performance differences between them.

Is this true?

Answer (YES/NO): NO